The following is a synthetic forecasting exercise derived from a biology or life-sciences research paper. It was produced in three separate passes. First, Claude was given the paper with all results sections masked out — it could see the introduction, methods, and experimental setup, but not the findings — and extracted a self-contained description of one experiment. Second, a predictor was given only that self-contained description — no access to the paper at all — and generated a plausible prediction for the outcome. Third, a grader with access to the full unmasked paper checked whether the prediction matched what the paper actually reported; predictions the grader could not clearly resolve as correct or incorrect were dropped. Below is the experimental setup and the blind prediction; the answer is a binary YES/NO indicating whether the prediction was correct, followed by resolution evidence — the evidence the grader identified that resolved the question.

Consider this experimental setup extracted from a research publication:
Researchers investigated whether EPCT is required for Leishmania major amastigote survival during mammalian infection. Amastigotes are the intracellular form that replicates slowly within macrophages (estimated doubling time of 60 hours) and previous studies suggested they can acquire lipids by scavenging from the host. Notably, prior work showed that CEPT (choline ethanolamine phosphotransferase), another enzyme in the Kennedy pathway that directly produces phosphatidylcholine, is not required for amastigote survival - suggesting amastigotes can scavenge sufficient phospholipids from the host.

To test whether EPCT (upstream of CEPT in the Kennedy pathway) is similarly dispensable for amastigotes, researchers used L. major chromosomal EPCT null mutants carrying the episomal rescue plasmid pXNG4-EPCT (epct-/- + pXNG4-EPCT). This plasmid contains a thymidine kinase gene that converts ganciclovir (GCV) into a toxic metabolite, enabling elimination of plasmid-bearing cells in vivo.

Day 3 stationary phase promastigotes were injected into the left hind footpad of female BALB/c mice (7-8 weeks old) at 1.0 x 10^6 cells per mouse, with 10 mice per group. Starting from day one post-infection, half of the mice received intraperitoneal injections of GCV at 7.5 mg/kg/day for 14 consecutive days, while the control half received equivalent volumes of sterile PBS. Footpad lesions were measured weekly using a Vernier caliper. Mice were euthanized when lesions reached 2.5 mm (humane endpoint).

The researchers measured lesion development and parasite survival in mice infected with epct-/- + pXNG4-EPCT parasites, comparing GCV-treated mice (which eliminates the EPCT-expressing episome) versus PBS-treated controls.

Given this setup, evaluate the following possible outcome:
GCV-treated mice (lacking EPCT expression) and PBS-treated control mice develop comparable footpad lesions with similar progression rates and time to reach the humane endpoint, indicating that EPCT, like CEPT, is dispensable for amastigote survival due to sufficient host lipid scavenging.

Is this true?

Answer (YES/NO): NO